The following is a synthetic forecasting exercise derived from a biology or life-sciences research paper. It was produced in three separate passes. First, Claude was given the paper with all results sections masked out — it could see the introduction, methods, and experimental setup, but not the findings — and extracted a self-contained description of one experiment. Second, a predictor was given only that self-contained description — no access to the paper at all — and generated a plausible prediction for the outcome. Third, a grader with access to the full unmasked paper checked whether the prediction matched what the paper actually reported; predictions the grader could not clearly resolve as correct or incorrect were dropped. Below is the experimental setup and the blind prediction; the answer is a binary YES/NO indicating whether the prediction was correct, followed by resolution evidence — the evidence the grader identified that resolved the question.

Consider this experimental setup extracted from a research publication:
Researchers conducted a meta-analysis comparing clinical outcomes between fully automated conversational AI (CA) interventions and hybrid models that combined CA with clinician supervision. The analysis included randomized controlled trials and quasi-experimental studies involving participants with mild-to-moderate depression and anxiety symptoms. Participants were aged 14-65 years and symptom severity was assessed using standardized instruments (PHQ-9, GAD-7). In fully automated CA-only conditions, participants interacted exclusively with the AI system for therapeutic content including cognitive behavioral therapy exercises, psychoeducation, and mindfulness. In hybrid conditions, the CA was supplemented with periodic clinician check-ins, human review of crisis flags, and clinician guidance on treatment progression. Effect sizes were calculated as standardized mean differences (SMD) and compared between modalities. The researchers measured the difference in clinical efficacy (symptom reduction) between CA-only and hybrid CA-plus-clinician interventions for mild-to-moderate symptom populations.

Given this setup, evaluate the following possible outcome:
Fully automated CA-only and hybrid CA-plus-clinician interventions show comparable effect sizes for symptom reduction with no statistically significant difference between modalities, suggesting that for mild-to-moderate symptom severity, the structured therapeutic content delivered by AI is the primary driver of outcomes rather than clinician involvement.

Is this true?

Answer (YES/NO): YES